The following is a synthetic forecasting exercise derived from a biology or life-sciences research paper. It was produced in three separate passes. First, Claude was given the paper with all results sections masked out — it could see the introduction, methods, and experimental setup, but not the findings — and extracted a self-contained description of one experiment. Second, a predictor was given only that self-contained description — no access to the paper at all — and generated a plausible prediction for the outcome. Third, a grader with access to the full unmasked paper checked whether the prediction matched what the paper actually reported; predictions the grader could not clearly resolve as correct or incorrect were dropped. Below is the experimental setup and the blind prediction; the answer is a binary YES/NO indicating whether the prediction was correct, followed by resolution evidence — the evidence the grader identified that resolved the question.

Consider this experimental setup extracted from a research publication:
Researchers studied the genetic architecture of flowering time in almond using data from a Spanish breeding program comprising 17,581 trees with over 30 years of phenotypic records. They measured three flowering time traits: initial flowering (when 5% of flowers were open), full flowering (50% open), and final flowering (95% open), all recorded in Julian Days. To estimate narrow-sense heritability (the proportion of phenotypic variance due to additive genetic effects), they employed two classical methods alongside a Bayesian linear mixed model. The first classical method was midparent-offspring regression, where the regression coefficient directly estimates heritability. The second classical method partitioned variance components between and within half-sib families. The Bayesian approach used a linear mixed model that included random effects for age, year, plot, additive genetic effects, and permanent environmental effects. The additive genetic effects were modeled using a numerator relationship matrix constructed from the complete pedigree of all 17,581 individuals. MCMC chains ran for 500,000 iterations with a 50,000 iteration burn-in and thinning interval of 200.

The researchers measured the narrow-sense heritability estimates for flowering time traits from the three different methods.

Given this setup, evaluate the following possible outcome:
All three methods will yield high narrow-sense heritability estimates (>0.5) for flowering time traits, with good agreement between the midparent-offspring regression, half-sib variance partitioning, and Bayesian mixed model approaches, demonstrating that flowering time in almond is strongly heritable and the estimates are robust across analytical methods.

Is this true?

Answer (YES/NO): NO